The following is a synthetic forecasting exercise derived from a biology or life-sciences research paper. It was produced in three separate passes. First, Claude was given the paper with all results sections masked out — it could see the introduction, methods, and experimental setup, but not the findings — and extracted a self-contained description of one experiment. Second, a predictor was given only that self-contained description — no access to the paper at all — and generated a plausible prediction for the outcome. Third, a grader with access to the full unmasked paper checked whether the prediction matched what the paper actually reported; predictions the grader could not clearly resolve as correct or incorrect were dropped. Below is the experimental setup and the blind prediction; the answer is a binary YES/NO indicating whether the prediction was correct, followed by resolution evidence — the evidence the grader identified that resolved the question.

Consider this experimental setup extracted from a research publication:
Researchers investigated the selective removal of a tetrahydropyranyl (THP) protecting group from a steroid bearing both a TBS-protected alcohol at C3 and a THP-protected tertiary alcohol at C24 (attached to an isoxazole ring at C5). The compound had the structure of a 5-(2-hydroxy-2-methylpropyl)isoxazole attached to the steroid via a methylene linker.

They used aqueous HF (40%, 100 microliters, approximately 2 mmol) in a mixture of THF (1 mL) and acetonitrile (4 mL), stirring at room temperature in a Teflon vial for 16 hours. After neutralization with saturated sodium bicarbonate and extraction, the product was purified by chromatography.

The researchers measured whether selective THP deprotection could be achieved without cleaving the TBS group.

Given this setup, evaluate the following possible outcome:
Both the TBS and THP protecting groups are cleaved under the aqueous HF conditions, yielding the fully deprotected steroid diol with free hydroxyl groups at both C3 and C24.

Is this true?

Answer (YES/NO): YES